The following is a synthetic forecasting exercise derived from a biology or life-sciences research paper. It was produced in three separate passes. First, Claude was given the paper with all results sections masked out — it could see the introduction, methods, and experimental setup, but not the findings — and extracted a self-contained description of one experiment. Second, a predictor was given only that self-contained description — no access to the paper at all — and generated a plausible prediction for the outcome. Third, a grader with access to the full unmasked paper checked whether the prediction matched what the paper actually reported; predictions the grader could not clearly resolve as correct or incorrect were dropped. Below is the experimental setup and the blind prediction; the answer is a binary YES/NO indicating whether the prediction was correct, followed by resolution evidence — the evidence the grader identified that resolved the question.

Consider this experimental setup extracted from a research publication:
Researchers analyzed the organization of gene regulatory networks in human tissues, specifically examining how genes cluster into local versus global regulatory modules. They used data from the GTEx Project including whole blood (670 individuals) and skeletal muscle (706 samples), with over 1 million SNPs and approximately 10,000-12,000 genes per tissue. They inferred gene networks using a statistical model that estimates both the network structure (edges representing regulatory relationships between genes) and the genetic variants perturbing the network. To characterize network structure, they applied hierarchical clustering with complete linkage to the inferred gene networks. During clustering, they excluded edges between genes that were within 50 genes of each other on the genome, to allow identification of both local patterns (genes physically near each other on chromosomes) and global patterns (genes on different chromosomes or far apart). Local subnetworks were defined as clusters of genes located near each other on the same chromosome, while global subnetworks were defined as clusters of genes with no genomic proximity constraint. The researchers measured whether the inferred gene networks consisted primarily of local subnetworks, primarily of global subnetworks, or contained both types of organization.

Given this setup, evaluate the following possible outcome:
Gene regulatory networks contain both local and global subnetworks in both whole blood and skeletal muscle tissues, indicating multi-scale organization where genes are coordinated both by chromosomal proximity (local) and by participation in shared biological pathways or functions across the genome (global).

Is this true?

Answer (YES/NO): YES